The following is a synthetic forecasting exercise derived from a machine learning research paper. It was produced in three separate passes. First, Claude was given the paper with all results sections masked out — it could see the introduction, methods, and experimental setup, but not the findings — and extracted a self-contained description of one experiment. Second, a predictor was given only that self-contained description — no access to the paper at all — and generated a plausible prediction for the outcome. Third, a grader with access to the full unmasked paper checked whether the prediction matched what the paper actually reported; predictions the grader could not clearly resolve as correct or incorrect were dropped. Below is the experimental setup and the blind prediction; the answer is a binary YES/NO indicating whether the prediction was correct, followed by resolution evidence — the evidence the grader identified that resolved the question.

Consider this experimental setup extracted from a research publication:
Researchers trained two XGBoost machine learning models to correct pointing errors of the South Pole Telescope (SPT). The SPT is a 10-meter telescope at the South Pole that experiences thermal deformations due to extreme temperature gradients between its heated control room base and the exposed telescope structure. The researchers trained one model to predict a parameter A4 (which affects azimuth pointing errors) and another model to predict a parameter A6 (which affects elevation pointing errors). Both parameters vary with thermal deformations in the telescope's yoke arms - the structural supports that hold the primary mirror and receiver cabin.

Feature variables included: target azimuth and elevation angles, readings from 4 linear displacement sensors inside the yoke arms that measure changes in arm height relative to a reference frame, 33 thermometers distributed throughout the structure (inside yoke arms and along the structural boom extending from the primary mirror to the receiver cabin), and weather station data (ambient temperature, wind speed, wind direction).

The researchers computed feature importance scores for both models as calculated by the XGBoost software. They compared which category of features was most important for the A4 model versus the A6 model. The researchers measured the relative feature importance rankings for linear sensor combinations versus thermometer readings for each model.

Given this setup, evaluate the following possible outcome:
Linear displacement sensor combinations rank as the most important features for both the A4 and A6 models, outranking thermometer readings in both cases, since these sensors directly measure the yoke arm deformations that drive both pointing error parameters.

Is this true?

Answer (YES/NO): NO